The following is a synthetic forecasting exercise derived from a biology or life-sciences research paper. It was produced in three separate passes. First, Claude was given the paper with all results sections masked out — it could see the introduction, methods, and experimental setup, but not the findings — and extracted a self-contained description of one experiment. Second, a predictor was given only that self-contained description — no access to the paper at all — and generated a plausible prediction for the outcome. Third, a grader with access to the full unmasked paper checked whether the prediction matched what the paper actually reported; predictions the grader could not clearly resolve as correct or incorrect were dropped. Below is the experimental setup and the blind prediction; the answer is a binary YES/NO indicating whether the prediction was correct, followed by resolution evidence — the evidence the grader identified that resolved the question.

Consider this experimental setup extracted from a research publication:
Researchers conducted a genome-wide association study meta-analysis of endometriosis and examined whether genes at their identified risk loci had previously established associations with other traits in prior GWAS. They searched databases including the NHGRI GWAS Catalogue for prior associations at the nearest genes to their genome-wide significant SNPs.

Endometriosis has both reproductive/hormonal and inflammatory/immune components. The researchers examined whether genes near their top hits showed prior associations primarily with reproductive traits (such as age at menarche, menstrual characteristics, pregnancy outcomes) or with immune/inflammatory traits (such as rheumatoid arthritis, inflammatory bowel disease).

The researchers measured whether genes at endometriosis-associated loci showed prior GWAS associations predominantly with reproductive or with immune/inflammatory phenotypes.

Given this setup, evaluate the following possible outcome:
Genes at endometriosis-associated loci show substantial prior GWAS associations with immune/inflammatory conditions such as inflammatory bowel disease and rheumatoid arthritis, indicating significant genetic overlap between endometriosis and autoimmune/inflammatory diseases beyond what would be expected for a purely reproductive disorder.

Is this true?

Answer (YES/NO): NO